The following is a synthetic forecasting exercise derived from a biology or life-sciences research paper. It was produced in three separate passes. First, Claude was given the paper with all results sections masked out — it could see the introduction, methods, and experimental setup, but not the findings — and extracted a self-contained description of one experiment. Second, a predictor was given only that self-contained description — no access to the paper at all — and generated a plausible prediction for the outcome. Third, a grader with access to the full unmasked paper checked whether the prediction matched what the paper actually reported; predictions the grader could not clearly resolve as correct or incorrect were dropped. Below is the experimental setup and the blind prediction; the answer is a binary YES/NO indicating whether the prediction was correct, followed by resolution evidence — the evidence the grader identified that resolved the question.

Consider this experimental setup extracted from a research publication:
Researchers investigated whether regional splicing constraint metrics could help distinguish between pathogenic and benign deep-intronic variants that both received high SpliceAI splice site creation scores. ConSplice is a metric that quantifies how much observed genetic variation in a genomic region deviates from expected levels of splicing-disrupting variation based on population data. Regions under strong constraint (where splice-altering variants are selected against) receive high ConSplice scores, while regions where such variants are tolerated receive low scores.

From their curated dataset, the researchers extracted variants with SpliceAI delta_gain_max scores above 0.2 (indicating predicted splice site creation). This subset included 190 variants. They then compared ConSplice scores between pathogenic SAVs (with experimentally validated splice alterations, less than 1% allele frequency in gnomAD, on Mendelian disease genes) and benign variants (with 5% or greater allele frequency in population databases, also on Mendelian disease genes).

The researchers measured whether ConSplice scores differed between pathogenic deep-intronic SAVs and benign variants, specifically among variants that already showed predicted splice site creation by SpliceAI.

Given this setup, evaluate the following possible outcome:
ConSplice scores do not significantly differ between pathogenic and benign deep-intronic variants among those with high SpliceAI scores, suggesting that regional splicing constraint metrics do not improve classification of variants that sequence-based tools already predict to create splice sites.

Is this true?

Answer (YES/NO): NO